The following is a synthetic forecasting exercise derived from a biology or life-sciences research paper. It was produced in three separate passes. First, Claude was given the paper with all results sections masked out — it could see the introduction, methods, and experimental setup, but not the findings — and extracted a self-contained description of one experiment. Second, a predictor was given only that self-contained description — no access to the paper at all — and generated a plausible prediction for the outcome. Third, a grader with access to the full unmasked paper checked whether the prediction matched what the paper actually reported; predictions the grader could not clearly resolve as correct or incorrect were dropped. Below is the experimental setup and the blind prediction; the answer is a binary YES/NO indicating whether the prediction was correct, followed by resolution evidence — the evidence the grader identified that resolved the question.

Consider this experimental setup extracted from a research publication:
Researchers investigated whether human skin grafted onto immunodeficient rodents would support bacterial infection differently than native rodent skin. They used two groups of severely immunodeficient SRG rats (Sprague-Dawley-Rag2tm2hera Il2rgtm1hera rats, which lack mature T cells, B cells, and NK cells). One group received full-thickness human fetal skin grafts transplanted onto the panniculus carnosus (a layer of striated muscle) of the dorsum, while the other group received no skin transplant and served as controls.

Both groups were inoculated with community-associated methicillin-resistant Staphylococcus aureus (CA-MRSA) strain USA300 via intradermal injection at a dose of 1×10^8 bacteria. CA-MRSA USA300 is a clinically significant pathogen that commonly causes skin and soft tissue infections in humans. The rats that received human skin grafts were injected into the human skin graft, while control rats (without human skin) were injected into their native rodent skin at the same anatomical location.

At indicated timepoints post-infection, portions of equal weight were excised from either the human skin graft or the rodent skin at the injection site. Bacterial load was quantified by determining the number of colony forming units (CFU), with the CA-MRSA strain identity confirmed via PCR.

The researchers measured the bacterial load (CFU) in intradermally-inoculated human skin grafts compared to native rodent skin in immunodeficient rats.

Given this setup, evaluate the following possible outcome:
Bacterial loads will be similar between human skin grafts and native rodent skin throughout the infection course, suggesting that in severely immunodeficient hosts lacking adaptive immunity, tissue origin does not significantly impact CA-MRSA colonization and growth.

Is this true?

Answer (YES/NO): NO